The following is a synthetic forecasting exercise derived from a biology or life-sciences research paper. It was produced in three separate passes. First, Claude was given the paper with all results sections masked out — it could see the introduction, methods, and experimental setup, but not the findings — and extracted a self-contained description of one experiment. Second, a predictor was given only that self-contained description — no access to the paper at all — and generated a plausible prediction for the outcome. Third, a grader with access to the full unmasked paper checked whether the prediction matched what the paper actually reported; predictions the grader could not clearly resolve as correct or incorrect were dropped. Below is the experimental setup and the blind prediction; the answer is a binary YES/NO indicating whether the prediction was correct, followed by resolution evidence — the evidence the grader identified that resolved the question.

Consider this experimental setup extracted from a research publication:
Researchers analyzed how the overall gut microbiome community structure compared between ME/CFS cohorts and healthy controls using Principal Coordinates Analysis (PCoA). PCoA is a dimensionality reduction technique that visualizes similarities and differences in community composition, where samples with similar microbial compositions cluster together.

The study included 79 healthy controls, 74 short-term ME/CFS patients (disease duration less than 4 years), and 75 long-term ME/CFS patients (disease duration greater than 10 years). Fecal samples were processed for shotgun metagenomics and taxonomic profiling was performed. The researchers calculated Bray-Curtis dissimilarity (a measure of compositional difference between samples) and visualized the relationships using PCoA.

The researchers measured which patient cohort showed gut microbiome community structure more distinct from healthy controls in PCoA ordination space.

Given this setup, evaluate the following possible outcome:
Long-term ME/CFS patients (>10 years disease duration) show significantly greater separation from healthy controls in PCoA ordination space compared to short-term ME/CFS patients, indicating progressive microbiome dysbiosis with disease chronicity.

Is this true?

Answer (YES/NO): NO